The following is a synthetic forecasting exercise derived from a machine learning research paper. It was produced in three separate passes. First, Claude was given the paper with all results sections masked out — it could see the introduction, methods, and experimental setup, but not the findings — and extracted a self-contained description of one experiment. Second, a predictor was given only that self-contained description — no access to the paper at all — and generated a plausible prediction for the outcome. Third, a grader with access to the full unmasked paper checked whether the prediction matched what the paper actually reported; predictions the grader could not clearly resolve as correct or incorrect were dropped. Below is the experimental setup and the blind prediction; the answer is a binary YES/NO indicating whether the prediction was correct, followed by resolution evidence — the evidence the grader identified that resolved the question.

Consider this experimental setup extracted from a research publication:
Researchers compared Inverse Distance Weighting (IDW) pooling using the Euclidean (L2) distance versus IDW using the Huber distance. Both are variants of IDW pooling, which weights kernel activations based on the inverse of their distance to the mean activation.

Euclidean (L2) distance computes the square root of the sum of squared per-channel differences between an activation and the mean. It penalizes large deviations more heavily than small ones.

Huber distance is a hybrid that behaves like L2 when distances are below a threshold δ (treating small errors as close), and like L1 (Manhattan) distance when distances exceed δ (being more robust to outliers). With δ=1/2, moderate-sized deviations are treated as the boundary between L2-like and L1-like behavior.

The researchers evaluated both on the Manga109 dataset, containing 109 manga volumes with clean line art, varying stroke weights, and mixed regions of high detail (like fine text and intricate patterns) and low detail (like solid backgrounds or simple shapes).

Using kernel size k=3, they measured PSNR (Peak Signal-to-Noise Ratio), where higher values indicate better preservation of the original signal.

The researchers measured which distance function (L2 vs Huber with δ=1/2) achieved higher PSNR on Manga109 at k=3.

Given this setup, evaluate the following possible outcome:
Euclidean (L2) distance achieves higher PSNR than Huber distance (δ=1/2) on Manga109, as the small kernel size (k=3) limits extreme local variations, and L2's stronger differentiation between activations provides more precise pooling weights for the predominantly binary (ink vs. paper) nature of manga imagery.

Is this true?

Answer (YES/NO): NO